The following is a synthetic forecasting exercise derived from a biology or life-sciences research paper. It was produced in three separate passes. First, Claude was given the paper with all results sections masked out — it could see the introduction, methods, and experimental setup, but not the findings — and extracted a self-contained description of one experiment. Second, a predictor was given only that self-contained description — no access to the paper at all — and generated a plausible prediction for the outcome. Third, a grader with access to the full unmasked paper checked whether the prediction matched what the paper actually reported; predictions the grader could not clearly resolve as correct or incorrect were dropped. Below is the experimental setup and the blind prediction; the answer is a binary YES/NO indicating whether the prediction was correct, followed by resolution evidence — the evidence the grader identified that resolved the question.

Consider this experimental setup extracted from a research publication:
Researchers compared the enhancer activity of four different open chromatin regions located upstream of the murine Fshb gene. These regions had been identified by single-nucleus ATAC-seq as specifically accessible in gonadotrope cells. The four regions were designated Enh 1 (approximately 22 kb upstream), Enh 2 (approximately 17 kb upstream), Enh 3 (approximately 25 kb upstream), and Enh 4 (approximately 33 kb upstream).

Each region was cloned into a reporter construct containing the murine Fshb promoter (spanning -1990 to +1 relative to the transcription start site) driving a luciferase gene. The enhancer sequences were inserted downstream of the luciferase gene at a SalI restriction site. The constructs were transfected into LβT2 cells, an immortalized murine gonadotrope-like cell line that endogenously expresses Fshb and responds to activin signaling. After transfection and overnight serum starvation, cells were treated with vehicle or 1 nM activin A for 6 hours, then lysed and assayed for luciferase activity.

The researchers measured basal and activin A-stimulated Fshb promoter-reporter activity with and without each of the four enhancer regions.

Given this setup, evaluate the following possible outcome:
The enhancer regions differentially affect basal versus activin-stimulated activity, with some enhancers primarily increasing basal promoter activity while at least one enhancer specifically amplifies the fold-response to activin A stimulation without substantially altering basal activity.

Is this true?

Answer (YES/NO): NO